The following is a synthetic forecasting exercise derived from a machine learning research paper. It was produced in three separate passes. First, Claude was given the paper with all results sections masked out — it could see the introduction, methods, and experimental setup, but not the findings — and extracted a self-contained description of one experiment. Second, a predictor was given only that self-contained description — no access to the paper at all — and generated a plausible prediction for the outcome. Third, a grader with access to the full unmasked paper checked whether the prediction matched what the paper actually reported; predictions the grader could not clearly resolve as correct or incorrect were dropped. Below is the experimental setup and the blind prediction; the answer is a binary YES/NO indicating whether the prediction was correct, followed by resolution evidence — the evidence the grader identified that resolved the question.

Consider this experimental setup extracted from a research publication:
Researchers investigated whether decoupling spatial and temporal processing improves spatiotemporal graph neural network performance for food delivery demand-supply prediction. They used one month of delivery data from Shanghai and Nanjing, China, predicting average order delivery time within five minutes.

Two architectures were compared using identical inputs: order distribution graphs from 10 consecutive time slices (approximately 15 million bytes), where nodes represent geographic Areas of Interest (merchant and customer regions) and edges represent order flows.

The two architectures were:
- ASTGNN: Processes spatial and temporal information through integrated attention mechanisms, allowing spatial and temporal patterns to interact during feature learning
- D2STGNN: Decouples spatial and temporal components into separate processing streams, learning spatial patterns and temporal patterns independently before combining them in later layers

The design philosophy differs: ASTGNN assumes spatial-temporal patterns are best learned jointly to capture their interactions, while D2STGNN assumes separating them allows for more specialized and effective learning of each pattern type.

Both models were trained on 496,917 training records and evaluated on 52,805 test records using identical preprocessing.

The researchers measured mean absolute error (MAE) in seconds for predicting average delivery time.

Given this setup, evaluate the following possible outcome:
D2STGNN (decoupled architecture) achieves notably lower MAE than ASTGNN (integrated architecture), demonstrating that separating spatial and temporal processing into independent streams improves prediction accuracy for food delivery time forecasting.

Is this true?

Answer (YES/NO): NO